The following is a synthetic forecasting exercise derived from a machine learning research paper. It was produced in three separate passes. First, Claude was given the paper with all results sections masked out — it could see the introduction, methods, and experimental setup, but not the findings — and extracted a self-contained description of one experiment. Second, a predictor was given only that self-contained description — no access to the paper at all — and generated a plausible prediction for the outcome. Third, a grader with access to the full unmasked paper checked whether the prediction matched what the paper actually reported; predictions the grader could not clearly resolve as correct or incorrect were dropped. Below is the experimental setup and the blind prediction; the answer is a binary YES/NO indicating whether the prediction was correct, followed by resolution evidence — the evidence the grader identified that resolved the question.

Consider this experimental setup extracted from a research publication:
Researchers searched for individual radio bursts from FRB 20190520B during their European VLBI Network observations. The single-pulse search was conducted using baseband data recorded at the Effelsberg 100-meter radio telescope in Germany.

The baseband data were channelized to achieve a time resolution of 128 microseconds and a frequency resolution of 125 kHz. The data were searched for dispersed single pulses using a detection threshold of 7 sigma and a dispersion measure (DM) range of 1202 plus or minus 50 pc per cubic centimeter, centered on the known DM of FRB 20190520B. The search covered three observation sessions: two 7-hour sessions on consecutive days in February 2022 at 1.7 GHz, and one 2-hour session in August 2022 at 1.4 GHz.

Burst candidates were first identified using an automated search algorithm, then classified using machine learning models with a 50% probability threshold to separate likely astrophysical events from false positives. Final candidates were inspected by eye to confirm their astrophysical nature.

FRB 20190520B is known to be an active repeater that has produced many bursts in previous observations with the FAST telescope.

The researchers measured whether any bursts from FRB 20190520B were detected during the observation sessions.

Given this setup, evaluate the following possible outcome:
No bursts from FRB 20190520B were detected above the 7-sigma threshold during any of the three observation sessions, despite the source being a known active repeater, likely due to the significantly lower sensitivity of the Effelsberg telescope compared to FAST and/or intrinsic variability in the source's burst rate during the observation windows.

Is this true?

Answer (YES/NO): NO